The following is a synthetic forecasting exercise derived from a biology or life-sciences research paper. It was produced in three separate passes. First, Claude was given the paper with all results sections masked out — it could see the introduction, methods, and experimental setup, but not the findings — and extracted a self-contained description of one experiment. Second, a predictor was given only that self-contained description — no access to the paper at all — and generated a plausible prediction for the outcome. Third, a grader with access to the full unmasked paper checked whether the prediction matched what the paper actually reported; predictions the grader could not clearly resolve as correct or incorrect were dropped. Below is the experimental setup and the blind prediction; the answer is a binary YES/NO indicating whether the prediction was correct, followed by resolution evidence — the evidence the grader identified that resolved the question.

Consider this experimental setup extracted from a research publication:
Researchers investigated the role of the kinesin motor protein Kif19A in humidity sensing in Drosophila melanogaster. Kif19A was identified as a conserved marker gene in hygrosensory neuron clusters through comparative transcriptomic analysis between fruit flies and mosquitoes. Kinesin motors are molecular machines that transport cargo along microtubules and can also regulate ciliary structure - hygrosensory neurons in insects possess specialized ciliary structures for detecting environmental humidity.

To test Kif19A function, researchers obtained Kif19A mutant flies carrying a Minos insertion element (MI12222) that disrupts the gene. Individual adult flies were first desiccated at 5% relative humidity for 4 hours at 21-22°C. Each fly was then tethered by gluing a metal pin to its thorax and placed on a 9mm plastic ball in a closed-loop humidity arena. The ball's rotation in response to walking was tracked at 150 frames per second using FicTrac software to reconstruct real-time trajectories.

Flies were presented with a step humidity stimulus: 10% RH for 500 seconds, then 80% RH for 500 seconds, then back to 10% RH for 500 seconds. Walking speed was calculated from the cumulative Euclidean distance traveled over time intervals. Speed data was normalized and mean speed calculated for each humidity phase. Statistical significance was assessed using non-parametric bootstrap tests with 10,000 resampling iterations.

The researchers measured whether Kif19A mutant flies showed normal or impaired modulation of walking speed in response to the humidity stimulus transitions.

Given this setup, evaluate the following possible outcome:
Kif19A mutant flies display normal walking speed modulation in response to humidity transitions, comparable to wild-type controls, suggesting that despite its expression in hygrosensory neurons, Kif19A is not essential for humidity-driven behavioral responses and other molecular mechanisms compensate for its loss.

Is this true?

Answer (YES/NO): NO